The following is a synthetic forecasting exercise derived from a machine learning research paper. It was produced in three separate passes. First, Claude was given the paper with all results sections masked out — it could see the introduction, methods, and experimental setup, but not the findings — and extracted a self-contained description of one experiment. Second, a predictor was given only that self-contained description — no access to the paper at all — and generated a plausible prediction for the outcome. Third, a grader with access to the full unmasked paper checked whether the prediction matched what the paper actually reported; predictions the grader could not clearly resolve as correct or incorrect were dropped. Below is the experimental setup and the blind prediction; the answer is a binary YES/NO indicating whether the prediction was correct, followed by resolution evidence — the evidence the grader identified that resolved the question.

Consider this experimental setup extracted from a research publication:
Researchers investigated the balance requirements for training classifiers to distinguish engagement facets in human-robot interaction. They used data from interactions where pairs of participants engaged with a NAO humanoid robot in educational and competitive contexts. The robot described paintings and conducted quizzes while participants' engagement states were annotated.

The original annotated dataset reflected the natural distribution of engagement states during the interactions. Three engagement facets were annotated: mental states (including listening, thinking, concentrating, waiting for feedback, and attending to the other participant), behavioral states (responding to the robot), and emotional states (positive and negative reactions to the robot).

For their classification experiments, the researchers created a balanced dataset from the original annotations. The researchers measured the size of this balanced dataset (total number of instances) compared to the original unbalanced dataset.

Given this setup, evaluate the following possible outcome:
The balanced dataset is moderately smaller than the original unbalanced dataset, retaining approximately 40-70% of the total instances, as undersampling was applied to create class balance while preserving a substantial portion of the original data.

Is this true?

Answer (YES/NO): NO